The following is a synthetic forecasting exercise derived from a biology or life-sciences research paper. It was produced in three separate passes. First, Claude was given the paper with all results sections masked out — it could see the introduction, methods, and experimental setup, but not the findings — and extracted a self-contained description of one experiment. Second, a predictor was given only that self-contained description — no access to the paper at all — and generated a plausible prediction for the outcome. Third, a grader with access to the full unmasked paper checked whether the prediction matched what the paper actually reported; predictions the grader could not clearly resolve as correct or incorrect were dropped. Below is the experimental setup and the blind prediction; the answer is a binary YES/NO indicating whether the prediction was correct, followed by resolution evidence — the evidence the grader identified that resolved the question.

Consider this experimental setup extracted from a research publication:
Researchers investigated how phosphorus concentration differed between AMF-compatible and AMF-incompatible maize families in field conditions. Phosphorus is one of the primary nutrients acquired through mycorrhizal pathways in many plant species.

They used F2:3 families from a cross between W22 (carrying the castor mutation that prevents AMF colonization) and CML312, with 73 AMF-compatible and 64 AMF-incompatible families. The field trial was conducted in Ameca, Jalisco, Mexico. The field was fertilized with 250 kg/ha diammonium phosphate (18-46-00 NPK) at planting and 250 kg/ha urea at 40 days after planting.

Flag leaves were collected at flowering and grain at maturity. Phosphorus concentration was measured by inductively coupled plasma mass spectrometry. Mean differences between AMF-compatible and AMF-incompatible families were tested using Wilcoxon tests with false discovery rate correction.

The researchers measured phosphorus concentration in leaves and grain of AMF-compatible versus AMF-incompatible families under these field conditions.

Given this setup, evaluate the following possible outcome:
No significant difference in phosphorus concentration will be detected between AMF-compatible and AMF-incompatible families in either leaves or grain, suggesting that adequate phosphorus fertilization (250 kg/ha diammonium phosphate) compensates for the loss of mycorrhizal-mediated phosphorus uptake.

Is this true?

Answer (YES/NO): NO